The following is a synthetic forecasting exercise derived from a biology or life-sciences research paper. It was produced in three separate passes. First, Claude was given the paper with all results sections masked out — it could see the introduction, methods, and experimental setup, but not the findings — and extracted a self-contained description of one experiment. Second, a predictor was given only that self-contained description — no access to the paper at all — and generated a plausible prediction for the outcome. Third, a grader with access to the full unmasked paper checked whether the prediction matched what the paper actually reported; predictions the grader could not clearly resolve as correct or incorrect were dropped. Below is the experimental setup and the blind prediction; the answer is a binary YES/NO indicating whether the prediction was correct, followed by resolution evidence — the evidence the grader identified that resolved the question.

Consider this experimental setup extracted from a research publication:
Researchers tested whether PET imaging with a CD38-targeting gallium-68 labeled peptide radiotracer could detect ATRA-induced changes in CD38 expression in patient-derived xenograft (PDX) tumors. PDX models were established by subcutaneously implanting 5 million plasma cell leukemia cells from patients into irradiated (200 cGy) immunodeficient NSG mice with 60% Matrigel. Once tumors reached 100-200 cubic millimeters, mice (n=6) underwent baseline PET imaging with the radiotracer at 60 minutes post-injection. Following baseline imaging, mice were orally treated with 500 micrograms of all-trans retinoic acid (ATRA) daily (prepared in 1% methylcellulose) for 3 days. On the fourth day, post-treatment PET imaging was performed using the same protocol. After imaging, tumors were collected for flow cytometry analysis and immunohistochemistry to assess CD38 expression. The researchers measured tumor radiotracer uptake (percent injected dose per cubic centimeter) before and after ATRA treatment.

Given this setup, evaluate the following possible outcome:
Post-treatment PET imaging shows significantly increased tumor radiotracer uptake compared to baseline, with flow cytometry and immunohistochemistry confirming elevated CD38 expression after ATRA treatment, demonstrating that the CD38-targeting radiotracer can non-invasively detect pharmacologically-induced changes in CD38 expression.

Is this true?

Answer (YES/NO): YES